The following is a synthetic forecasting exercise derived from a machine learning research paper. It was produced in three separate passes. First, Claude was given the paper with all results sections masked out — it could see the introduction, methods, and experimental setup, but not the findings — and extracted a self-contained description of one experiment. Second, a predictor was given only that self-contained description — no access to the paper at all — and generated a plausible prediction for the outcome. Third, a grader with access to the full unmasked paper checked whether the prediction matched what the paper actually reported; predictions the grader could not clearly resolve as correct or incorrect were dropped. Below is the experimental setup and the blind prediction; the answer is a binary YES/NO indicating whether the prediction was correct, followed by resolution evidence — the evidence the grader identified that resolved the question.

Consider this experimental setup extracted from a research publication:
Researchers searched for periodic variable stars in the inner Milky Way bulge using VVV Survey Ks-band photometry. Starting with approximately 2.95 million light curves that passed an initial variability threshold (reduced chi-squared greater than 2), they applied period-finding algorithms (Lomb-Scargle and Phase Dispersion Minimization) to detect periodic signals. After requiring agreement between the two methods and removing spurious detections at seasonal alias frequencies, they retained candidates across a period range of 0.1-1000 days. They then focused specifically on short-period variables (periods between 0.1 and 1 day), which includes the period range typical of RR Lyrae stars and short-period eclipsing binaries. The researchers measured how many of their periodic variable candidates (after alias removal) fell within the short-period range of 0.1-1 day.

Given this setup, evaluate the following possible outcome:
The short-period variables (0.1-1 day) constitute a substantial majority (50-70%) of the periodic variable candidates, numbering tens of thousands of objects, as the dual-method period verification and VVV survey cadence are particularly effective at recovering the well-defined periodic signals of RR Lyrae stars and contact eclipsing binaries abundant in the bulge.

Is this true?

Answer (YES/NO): YES